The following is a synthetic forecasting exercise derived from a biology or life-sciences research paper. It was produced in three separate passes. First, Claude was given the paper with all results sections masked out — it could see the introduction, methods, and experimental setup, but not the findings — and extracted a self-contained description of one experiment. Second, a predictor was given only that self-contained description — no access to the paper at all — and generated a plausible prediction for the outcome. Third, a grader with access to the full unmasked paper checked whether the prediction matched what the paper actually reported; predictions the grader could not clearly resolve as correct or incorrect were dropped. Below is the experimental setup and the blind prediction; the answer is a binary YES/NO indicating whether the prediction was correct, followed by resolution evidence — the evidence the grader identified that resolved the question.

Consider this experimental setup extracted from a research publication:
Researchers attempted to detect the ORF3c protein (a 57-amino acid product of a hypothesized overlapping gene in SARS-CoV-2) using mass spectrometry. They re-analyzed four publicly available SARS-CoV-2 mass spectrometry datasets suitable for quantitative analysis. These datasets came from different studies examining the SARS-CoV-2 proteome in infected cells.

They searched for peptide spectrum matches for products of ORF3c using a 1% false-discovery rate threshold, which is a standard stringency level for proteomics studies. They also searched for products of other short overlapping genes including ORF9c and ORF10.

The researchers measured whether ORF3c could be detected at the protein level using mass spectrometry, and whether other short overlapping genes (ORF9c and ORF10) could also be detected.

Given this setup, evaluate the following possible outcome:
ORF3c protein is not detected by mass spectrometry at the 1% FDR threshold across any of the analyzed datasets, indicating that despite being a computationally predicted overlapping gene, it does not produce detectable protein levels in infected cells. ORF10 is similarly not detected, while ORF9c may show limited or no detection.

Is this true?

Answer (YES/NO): YES